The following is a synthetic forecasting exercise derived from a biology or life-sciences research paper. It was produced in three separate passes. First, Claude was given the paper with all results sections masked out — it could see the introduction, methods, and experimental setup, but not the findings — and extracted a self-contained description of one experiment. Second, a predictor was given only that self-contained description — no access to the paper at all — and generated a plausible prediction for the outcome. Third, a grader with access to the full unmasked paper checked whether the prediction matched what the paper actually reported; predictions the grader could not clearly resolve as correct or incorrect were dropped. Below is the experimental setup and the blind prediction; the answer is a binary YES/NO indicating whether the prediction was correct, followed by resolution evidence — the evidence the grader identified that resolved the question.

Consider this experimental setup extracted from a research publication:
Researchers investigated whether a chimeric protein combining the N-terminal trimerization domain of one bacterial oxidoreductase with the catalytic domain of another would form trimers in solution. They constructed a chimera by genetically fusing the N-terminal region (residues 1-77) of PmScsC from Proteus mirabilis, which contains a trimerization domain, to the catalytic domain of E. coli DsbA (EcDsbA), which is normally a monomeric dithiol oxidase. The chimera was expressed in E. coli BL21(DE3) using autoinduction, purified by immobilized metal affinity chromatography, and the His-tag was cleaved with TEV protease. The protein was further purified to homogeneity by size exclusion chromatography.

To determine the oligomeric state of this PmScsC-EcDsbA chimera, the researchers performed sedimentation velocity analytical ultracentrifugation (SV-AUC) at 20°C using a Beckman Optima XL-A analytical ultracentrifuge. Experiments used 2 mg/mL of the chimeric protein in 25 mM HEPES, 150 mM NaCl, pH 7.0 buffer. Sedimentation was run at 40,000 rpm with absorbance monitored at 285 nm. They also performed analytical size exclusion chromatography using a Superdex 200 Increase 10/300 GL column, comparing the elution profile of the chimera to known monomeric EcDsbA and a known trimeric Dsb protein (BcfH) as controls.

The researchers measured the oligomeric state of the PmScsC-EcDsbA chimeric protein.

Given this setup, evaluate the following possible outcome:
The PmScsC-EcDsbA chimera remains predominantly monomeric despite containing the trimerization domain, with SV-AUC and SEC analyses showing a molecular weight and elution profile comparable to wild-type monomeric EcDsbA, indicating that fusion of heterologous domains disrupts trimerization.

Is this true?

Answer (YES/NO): NO